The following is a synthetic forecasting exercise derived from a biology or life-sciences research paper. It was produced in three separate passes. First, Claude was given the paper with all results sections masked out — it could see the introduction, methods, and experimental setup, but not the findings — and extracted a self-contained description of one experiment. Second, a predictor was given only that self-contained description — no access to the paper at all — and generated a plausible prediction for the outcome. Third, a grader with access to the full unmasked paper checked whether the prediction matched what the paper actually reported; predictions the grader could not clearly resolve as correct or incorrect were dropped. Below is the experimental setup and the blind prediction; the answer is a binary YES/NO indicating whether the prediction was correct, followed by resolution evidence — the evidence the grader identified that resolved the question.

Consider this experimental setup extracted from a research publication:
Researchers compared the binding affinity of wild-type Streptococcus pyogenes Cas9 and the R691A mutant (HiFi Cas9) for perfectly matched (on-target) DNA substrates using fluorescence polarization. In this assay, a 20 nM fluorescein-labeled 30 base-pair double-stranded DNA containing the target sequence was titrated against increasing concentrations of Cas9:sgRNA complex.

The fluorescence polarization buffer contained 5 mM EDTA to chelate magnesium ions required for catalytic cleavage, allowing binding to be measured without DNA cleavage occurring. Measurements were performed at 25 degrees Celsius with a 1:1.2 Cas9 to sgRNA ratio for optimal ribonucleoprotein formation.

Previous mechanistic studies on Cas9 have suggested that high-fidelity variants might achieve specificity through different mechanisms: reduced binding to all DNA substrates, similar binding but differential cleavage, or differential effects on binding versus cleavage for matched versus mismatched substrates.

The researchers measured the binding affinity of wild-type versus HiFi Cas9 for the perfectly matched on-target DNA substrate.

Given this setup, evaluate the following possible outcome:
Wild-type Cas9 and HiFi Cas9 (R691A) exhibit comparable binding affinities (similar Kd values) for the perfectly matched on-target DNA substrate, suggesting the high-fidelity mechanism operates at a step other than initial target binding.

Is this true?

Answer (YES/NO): YES